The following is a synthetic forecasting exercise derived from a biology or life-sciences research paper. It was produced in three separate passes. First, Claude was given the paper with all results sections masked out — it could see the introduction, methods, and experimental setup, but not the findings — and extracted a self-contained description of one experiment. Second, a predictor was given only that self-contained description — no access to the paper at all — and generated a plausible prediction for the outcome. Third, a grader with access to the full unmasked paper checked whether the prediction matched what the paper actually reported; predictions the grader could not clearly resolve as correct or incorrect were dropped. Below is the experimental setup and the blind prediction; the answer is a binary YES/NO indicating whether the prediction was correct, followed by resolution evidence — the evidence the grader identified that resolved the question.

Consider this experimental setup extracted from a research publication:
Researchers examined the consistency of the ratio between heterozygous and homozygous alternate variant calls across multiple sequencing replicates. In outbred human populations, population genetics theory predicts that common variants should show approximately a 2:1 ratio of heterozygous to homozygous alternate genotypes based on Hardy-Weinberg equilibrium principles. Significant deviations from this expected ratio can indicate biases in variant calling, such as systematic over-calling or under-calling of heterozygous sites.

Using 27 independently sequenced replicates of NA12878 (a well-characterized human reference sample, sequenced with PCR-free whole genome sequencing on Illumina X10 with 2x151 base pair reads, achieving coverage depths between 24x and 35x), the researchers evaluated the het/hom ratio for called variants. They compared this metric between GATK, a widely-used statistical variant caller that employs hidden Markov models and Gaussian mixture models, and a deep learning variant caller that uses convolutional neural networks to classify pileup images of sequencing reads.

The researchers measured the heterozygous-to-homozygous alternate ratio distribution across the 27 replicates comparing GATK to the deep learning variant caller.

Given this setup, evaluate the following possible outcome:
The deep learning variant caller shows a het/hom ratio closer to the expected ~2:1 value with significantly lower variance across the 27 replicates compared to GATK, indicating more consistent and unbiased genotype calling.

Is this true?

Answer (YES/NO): NO